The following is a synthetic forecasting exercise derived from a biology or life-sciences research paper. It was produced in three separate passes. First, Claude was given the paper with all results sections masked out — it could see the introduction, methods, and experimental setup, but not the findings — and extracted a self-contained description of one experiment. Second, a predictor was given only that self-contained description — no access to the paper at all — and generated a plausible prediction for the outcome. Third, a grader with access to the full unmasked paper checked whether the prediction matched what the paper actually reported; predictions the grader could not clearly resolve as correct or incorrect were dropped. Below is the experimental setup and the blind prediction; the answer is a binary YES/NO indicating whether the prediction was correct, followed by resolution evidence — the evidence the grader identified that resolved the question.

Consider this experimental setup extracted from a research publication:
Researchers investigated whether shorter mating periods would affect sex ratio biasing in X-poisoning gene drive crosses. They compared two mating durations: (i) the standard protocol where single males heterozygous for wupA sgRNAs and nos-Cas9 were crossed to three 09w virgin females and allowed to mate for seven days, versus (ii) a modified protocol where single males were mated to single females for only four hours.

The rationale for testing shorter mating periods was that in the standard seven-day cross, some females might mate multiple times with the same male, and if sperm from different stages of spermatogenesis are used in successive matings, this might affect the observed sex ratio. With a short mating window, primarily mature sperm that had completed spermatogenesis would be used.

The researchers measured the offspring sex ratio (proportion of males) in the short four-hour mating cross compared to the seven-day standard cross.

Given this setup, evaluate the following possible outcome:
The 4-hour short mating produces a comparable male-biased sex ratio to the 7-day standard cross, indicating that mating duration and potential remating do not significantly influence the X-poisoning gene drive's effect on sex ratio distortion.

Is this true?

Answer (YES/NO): YES